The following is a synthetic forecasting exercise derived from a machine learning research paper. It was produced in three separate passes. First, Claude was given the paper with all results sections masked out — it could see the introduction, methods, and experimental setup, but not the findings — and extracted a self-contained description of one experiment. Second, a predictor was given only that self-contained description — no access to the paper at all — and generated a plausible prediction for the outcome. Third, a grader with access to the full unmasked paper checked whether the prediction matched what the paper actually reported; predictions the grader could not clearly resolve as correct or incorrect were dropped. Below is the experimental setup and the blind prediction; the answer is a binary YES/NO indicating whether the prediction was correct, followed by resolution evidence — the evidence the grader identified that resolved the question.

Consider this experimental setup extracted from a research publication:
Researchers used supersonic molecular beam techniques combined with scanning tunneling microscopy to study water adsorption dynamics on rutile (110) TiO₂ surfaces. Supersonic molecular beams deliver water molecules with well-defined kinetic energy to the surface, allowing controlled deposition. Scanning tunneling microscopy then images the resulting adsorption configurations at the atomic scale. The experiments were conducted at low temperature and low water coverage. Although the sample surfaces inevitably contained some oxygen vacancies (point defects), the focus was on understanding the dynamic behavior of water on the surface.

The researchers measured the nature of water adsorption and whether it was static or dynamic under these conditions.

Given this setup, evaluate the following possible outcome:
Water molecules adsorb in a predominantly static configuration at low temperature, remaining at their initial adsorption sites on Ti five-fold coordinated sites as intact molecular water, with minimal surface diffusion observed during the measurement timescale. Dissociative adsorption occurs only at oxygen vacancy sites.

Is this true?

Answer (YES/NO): NO